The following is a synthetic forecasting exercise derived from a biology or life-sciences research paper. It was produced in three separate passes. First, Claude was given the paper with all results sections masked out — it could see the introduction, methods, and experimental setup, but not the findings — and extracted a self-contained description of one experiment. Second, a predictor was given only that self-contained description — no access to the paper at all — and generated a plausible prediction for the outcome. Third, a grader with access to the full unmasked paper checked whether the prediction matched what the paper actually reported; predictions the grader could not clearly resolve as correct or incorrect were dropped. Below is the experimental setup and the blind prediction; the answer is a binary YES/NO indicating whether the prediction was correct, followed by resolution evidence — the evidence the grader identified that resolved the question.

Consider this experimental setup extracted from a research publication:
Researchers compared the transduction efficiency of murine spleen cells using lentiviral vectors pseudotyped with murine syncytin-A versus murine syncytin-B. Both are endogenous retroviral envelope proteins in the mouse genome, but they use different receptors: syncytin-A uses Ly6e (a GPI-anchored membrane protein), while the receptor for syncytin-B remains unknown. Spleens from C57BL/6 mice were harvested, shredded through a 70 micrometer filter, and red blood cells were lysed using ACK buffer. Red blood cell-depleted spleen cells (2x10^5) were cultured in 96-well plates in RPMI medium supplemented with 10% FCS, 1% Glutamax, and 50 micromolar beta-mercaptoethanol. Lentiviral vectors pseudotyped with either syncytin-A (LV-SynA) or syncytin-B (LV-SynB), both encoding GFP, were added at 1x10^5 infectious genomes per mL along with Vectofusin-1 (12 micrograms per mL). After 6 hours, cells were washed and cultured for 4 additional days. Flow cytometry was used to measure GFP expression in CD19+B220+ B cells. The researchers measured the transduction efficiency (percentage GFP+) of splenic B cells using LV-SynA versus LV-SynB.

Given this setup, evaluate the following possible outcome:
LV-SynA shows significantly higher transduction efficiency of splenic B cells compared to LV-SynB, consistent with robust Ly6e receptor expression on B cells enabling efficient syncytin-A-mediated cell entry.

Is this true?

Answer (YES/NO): NO